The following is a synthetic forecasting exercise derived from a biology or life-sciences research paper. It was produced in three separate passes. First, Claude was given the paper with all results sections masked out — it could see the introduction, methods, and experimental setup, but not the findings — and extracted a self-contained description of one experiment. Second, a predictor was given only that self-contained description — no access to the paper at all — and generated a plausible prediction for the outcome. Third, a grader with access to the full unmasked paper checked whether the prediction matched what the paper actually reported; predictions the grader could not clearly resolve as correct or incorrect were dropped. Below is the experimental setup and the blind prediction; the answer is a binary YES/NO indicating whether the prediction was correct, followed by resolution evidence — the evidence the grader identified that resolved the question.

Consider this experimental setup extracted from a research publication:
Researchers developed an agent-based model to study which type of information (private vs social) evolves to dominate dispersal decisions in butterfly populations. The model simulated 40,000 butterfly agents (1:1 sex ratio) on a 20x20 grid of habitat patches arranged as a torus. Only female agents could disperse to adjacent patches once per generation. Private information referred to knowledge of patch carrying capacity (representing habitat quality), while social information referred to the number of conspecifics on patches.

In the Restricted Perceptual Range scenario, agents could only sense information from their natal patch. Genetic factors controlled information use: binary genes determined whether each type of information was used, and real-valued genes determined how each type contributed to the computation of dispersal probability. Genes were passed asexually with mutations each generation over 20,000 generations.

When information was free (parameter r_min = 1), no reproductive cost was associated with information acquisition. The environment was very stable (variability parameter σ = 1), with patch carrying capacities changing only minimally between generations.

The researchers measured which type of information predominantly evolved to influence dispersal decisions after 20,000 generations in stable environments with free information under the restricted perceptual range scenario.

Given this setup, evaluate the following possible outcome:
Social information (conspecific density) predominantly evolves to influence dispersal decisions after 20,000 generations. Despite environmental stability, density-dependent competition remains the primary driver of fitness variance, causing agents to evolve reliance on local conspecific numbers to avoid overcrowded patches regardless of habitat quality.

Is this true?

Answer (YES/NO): NO